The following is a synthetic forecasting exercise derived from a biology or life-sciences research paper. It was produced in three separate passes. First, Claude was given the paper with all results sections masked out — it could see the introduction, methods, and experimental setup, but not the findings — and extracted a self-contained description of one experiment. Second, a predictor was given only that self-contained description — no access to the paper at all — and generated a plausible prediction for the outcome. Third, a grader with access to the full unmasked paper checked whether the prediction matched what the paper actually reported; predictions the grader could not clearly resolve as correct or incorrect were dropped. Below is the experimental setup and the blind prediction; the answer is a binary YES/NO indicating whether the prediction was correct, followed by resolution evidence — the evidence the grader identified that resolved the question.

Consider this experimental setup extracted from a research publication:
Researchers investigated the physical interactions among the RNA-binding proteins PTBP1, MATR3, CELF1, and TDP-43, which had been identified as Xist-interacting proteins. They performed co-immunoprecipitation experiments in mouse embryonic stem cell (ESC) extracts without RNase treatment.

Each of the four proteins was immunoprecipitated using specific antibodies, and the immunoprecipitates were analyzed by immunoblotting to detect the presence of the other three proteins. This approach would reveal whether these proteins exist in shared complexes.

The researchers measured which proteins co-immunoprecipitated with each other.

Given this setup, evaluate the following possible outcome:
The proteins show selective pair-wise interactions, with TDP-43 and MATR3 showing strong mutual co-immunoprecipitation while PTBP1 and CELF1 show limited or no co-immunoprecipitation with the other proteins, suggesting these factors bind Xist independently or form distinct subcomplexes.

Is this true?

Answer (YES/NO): NO